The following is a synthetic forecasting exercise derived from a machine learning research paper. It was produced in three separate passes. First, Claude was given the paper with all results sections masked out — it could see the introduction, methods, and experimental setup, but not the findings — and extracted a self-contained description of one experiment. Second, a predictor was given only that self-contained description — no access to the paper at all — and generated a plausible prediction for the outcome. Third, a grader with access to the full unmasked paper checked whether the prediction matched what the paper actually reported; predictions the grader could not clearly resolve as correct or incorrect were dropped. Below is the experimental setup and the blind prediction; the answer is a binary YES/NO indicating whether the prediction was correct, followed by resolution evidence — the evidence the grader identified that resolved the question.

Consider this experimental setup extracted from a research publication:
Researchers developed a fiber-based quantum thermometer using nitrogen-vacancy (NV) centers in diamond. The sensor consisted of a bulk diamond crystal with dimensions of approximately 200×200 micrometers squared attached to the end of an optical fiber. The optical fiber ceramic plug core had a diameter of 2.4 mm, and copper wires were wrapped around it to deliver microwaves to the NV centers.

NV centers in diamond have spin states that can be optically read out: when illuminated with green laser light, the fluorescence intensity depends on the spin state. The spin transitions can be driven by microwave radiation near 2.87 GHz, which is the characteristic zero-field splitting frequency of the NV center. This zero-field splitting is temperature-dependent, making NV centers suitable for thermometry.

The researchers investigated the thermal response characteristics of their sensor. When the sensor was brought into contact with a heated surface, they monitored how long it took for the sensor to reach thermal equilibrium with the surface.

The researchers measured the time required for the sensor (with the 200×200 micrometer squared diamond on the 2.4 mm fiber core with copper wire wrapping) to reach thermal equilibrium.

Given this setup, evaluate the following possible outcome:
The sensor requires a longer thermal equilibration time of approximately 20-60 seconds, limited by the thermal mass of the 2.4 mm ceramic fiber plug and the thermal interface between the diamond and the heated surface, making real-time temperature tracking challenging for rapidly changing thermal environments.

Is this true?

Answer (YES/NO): NO